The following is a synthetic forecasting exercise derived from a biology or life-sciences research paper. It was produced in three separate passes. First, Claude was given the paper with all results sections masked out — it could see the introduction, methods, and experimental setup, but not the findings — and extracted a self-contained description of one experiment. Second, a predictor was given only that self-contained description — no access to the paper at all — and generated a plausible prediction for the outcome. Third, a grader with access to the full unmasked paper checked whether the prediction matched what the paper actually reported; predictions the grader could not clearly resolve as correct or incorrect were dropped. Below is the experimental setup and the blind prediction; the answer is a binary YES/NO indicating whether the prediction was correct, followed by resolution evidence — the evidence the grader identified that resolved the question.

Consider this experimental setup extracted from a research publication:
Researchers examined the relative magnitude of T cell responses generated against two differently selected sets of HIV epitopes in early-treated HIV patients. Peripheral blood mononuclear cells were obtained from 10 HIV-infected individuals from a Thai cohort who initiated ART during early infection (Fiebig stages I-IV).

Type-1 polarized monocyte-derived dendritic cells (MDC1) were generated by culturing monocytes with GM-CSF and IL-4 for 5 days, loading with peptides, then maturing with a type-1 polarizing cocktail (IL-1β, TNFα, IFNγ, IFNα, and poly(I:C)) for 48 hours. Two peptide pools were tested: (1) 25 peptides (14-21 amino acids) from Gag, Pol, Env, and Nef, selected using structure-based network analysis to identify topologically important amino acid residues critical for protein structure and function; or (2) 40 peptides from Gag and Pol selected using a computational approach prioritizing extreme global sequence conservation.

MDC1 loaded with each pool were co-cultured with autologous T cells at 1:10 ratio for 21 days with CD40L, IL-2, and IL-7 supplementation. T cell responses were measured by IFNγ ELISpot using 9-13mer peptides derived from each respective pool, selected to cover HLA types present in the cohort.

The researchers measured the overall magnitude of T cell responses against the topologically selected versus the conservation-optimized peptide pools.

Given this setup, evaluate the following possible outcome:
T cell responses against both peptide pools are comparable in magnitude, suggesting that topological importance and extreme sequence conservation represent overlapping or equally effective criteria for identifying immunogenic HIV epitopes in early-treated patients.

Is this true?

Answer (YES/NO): NO